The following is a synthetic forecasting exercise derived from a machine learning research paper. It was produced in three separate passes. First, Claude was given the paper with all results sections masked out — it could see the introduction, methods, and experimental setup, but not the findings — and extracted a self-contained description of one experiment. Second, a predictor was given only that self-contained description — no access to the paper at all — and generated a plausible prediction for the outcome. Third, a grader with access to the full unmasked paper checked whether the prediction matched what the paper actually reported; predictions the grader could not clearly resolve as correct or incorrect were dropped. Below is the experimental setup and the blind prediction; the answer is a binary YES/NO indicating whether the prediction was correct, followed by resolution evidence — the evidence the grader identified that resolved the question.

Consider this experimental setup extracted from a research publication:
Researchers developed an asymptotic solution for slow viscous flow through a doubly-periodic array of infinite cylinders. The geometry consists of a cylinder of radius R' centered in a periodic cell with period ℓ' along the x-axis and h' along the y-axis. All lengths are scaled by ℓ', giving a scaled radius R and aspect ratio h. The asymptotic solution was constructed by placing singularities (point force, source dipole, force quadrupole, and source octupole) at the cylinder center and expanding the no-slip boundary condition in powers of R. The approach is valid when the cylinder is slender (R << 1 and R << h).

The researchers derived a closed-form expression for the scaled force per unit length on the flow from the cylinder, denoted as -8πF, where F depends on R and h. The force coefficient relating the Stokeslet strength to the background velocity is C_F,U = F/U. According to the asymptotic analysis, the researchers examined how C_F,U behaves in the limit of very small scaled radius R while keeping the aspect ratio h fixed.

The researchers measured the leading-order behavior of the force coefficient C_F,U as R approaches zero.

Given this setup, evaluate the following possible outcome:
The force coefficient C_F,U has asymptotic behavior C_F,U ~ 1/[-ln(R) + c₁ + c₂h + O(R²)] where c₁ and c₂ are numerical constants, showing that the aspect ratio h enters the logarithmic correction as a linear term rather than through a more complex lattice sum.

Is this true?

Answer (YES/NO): NO